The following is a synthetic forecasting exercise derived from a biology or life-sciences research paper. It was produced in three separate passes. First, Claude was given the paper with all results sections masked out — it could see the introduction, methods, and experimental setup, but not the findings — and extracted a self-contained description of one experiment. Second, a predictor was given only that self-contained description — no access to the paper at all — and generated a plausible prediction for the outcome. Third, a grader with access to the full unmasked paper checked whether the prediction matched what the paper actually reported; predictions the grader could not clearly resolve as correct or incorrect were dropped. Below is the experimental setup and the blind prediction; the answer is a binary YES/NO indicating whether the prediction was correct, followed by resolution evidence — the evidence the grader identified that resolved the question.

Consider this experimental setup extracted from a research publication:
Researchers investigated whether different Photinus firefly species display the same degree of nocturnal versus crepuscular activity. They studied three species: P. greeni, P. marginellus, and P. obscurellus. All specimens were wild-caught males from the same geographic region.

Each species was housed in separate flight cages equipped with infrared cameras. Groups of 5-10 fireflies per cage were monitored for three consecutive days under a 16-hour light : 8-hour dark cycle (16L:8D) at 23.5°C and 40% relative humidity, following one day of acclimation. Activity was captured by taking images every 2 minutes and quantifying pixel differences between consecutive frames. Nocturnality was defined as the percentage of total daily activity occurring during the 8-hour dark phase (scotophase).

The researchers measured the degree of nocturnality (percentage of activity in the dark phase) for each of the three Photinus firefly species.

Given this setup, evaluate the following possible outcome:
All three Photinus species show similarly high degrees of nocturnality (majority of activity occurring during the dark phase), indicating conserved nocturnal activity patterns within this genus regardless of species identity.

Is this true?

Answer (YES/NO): NO